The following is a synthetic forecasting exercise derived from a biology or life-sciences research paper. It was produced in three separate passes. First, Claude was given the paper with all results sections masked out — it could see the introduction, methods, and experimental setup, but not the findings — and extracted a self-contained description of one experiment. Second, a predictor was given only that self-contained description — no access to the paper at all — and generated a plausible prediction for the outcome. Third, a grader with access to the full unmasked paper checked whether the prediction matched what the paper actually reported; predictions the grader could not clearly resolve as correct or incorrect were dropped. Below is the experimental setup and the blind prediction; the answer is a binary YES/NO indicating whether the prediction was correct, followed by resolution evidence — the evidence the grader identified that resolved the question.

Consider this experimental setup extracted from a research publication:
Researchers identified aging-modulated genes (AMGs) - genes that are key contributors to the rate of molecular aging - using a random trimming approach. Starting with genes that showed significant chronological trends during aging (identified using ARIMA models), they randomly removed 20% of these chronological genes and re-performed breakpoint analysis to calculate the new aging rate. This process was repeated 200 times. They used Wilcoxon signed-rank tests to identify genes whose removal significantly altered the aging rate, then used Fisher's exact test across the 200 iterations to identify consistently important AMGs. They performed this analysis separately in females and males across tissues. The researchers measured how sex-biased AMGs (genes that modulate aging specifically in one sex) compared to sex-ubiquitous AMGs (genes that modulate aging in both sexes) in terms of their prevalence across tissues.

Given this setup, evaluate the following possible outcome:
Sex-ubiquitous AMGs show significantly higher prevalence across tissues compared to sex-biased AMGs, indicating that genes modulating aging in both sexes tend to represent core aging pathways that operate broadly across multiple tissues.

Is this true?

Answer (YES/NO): NO